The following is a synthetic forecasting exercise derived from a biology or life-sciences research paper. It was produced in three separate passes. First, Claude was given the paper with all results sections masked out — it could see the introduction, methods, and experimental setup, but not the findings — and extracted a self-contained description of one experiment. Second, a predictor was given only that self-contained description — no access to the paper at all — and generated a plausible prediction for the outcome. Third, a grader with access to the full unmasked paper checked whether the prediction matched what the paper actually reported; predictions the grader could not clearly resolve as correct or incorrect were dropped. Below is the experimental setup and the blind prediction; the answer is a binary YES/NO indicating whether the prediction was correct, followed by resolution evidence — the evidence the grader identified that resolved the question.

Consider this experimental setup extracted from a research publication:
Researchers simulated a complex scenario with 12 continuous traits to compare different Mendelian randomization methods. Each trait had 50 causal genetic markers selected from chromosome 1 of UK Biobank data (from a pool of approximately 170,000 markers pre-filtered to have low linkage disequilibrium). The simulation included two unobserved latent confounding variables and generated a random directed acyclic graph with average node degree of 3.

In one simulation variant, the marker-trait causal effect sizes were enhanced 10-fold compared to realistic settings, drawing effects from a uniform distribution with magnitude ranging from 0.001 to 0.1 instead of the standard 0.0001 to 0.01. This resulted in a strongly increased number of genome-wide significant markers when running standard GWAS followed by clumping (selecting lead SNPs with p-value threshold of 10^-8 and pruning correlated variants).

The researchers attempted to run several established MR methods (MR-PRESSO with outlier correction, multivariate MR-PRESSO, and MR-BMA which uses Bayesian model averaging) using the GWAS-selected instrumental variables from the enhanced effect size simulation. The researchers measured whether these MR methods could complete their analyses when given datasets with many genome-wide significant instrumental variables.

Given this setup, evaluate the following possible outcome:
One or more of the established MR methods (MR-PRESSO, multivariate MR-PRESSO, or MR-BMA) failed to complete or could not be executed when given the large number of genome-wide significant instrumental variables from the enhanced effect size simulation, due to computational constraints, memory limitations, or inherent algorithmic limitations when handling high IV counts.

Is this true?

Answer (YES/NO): YES